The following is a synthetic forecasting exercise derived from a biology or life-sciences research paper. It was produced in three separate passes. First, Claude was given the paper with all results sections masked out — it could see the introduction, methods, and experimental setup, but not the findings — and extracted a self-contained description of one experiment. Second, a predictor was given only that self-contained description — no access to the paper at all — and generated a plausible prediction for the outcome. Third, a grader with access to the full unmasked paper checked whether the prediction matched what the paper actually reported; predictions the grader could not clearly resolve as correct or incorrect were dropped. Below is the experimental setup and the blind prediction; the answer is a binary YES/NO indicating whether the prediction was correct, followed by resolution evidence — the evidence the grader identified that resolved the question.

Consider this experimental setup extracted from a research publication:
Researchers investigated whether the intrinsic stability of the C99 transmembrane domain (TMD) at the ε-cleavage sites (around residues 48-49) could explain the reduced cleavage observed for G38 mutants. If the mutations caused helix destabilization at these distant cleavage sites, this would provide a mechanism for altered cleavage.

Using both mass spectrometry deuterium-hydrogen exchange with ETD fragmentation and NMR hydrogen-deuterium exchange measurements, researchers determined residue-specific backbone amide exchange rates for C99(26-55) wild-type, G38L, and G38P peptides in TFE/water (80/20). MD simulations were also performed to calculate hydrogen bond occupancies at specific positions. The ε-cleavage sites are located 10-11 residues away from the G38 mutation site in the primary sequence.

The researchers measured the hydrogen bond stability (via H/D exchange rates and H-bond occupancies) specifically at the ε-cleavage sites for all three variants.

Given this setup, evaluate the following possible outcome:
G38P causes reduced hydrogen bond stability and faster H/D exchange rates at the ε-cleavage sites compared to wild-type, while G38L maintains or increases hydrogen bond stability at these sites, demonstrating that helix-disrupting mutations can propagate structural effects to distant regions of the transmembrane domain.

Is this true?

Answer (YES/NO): NO